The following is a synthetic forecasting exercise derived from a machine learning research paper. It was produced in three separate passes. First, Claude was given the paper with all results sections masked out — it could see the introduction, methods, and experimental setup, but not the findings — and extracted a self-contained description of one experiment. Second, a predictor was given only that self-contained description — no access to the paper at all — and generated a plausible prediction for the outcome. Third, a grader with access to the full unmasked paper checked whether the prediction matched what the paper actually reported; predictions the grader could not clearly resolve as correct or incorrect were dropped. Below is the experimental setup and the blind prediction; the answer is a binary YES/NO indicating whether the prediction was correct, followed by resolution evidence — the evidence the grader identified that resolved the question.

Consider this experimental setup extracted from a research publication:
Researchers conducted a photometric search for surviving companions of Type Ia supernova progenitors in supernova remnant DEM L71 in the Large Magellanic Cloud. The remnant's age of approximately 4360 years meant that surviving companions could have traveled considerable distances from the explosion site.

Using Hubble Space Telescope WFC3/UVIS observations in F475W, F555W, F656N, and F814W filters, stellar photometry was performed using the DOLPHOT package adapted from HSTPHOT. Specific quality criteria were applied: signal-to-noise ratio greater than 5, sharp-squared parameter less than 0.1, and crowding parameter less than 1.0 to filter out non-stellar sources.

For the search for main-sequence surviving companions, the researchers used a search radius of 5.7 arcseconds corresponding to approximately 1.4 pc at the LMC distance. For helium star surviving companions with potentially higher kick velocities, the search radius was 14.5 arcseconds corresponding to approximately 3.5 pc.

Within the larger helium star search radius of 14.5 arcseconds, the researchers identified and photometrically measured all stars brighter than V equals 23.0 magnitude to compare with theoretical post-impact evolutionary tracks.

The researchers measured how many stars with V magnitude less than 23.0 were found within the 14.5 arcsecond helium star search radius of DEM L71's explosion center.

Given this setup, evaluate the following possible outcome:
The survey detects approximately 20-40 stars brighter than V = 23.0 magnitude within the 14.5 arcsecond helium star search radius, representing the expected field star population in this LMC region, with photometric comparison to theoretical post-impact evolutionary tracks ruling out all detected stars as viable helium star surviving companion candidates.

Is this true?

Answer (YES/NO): NO